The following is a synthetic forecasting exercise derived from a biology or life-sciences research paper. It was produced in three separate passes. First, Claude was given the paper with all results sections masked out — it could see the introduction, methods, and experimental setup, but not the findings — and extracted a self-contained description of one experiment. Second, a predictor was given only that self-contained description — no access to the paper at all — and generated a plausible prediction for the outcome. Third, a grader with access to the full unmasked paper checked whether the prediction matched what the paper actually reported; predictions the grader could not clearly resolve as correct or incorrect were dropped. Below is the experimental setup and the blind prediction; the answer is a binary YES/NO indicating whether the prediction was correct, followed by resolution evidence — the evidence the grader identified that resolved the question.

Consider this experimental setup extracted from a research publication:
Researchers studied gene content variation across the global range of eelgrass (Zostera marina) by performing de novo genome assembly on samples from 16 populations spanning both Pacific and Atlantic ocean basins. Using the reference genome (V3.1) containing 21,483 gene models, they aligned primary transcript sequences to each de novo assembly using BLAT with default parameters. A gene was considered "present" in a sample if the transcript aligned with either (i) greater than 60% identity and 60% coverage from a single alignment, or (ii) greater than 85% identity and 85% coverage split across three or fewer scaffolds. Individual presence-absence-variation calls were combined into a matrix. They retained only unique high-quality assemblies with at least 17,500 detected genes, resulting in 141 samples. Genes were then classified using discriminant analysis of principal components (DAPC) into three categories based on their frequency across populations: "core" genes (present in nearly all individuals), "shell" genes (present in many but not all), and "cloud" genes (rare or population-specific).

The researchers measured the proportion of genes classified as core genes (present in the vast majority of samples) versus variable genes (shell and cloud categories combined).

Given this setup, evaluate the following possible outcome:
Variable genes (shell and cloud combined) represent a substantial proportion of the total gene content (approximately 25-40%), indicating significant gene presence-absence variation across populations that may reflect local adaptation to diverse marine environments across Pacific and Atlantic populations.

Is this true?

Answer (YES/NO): NO